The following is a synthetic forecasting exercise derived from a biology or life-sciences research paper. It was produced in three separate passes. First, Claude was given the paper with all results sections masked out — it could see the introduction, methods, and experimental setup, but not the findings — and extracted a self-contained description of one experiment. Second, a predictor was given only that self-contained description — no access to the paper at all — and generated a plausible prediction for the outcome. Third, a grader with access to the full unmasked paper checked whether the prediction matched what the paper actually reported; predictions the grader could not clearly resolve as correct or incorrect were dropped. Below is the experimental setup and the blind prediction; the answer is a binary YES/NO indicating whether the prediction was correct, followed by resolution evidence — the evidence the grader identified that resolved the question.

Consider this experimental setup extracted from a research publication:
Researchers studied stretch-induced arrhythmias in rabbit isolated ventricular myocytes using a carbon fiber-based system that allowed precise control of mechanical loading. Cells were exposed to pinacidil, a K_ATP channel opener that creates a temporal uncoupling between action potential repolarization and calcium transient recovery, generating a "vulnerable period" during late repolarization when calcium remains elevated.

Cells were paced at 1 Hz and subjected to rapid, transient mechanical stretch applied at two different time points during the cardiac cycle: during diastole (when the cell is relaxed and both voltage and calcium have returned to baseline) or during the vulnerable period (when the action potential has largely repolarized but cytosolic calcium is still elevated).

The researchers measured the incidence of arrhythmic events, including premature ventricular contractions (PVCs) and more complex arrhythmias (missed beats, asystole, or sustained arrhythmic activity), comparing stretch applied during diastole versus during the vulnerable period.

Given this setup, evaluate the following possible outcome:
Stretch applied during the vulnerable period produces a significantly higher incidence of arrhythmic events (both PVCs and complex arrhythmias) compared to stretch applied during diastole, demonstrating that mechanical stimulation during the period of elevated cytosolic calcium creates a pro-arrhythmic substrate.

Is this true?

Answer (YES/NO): NO